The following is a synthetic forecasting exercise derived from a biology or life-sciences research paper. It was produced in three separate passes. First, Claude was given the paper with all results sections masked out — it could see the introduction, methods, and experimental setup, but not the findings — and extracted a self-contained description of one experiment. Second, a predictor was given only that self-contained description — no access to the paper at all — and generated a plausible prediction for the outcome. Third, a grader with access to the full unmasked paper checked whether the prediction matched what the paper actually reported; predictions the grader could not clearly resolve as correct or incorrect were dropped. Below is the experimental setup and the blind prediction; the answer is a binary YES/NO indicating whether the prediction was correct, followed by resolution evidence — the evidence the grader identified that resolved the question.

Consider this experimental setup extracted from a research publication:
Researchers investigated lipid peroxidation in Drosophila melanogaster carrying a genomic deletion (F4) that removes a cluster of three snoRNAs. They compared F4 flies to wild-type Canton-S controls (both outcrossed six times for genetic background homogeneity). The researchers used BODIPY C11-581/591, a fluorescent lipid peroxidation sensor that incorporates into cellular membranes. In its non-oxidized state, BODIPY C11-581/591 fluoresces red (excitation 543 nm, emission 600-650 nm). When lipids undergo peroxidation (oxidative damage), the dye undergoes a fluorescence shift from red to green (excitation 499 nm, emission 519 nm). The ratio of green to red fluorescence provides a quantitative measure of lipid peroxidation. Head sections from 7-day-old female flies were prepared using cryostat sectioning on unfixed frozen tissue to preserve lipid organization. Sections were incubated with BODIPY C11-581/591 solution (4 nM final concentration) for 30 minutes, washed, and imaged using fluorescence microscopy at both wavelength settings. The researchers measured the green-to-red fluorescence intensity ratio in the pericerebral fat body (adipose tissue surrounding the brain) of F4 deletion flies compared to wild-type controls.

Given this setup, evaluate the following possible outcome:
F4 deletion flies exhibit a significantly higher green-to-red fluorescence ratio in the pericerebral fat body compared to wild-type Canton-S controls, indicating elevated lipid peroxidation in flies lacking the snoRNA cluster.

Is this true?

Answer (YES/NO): YES